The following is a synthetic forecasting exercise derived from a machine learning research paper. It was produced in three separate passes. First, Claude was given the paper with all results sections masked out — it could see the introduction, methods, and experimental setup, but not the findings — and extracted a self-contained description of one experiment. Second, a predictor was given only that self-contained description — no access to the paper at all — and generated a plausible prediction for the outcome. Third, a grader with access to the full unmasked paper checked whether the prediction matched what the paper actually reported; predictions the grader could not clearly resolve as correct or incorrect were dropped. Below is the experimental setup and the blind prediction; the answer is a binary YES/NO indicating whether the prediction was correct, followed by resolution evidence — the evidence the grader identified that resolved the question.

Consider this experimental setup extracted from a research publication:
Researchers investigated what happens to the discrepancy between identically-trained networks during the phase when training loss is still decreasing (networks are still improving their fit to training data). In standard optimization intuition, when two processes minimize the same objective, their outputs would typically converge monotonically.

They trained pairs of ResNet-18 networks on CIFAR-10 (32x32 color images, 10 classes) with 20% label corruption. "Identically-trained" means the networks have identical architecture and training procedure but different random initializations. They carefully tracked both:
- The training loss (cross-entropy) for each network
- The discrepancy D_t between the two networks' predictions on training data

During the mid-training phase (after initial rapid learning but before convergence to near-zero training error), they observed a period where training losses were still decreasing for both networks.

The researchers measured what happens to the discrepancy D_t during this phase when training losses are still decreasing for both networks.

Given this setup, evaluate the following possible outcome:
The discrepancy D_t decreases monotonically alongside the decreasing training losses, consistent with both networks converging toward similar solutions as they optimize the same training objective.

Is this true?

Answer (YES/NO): NO